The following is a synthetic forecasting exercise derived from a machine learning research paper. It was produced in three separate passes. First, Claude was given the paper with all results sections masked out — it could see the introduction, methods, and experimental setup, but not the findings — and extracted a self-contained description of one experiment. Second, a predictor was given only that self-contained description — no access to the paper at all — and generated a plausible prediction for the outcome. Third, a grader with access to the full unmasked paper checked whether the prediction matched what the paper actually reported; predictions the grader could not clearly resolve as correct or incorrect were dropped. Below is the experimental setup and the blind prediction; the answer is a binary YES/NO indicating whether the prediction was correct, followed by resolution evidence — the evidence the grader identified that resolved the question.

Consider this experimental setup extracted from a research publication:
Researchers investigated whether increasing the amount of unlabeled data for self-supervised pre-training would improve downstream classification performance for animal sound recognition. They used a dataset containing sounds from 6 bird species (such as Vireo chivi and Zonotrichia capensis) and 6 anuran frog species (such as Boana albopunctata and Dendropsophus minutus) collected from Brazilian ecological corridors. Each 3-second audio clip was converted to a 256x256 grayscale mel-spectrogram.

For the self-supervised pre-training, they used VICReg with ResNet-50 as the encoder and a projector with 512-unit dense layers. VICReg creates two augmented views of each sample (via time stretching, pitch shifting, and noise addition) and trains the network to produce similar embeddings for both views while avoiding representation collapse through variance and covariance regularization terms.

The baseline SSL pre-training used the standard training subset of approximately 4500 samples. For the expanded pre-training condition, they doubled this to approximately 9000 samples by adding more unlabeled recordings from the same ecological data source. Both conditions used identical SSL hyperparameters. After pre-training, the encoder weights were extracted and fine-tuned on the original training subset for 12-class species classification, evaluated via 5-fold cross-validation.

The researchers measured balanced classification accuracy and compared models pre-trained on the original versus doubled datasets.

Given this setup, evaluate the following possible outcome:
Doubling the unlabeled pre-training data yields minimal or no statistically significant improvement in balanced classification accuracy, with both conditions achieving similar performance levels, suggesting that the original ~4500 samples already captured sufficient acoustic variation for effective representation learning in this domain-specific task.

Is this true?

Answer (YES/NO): YES